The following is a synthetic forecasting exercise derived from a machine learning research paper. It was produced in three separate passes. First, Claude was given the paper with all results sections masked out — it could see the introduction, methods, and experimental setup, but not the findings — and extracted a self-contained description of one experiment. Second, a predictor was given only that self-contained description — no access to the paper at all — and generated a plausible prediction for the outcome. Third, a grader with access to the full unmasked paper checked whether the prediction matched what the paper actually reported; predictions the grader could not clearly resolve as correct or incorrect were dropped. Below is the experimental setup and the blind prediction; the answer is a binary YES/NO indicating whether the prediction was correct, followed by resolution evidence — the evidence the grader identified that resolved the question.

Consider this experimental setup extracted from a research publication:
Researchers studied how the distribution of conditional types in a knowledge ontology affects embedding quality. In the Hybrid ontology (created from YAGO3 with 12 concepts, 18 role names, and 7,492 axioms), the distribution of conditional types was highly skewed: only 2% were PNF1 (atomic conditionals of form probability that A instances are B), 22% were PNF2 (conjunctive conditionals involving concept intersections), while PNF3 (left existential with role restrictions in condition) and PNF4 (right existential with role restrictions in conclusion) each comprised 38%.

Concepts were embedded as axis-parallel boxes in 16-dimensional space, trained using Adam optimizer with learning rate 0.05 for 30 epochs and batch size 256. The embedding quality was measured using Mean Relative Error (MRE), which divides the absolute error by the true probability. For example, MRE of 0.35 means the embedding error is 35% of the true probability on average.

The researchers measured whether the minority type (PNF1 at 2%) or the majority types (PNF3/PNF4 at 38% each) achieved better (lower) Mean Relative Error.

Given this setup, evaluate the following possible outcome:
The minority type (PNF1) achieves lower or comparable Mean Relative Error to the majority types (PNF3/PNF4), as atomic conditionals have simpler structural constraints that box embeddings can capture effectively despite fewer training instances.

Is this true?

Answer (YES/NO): NO